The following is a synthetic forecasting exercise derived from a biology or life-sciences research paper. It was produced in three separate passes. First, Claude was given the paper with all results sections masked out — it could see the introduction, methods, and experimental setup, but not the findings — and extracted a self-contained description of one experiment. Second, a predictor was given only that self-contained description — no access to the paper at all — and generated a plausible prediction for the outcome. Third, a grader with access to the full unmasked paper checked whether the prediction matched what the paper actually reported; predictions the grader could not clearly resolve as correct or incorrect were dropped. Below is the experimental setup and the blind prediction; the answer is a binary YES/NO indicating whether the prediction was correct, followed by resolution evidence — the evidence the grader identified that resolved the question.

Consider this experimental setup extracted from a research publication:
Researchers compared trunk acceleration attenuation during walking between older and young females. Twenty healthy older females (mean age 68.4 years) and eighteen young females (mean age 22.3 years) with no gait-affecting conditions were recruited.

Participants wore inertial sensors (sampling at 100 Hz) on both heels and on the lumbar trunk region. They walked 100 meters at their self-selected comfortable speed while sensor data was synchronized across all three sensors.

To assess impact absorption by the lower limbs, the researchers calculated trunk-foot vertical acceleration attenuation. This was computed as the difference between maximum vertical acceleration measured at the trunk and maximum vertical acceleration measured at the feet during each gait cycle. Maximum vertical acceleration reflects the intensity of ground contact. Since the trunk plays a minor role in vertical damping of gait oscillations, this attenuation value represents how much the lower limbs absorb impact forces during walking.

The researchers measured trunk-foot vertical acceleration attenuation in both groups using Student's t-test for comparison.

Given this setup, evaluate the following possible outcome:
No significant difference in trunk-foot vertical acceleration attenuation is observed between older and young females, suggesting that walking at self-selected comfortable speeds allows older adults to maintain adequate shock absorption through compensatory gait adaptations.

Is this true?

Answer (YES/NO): NO